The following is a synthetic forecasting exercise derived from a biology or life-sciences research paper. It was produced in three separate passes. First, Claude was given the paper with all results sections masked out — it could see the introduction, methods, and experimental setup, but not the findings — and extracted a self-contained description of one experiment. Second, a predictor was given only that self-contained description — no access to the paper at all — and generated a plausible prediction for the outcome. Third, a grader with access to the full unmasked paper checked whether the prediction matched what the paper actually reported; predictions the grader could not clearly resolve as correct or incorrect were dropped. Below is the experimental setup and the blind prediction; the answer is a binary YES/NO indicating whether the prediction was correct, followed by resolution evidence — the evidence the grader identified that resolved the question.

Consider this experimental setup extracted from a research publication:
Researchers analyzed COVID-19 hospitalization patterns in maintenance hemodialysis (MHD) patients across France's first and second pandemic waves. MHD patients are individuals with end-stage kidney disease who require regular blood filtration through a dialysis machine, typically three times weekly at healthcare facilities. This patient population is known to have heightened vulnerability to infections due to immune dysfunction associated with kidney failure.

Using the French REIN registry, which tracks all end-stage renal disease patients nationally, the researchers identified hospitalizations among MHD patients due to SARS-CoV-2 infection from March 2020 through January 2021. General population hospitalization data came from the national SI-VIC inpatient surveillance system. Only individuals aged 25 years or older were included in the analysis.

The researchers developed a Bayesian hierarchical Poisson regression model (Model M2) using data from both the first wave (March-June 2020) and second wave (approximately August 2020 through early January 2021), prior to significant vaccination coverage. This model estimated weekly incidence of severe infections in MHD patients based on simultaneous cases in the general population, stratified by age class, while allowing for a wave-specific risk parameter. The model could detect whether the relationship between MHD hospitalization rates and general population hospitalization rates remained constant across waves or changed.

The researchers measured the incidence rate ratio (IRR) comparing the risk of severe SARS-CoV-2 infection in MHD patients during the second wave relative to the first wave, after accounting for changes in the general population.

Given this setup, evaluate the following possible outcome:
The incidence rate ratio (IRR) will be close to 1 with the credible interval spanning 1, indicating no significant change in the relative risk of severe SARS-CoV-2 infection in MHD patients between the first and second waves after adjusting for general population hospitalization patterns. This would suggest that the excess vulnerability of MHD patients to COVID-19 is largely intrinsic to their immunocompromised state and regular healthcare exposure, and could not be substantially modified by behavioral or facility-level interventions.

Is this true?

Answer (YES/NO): NO